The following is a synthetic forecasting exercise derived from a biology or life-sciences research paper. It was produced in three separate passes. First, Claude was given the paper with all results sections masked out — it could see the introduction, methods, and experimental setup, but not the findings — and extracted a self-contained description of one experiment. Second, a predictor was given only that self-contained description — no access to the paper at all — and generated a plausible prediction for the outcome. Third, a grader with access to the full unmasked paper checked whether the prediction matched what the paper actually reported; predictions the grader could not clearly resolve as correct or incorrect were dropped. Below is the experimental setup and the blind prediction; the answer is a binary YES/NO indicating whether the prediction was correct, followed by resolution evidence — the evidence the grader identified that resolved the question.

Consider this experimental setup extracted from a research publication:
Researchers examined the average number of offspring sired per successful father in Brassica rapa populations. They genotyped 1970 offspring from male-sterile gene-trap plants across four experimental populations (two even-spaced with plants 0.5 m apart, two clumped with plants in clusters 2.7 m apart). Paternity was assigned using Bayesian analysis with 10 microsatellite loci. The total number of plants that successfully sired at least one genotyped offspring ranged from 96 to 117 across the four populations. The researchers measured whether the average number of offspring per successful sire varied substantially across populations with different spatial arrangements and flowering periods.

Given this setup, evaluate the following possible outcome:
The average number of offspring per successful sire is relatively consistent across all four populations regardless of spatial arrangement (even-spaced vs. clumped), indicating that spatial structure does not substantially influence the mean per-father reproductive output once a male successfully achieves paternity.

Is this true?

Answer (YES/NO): YES